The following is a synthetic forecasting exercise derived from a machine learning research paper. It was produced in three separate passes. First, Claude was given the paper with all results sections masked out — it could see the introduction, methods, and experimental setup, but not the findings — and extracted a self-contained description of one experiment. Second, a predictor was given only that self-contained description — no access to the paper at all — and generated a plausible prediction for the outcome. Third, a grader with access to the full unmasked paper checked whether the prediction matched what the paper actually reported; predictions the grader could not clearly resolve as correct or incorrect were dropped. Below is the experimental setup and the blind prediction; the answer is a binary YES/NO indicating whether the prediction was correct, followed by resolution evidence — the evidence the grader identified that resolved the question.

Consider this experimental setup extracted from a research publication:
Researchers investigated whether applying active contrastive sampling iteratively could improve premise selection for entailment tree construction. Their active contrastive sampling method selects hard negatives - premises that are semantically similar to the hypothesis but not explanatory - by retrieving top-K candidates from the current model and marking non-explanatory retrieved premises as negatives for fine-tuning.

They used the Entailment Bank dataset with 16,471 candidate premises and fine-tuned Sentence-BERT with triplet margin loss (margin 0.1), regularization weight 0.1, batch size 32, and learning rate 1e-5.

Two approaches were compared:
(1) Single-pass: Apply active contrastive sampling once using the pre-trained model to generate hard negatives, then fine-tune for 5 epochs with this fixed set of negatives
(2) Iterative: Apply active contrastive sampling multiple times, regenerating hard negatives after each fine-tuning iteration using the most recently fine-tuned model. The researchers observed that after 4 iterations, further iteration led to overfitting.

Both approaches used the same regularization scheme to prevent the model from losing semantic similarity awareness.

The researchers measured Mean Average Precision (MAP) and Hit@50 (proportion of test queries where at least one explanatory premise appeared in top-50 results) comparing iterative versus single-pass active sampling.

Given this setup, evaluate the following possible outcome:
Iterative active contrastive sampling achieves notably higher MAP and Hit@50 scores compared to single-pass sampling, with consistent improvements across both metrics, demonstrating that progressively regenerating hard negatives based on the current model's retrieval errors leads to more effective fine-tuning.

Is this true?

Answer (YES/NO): NO